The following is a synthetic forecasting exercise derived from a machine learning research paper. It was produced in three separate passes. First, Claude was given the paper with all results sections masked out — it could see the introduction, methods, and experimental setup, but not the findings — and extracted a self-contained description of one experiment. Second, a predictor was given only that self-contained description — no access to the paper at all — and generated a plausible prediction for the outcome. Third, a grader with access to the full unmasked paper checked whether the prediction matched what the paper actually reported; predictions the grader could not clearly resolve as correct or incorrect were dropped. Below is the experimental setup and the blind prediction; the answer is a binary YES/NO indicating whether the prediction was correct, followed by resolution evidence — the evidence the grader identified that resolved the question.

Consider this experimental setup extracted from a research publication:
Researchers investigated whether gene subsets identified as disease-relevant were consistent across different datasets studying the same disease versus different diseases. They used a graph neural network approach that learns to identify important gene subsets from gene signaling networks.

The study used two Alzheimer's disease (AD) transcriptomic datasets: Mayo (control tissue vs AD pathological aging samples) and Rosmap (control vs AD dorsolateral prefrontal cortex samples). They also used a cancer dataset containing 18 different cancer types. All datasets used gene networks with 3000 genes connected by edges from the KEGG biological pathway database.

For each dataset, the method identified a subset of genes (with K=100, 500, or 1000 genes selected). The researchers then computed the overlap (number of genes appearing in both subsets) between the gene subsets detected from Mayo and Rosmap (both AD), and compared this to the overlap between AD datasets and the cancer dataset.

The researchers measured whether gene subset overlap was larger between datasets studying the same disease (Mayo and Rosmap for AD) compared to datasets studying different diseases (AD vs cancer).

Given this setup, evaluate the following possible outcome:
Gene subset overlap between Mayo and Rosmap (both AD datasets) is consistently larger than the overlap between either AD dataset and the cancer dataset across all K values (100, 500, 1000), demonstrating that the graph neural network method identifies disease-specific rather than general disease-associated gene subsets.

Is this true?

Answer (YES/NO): YES